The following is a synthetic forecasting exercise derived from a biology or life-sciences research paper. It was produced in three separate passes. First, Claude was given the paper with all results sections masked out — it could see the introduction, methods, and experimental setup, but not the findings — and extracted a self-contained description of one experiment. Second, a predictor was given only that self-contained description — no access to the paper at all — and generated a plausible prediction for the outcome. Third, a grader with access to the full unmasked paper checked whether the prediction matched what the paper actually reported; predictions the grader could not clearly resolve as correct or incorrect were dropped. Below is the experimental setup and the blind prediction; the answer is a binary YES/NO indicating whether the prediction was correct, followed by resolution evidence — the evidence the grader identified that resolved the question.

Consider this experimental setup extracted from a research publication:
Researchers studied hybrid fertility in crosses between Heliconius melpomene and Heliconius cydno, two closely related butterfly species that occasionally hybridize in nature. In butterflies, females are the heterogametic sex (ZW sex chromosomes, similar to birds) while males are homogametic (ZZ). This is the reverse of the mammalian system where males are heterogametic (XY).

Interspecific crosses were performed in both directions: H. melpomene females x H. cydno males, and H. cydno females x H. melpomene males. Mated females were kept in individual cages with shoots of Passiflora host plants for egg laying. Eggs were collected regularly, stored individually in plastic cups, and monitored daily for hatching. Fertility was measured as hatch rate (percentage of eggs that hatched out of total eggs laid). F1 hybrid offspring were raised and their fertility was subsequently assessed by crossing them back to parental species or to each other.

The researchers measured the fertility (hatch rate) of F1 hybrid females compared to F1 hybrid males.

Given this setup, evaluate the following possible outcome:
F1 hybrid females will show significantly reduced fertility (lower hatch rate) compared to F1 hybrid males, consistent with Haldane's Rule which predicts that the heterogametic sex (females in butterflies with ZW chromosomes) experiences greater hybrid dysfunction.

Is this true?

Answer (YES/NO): YES